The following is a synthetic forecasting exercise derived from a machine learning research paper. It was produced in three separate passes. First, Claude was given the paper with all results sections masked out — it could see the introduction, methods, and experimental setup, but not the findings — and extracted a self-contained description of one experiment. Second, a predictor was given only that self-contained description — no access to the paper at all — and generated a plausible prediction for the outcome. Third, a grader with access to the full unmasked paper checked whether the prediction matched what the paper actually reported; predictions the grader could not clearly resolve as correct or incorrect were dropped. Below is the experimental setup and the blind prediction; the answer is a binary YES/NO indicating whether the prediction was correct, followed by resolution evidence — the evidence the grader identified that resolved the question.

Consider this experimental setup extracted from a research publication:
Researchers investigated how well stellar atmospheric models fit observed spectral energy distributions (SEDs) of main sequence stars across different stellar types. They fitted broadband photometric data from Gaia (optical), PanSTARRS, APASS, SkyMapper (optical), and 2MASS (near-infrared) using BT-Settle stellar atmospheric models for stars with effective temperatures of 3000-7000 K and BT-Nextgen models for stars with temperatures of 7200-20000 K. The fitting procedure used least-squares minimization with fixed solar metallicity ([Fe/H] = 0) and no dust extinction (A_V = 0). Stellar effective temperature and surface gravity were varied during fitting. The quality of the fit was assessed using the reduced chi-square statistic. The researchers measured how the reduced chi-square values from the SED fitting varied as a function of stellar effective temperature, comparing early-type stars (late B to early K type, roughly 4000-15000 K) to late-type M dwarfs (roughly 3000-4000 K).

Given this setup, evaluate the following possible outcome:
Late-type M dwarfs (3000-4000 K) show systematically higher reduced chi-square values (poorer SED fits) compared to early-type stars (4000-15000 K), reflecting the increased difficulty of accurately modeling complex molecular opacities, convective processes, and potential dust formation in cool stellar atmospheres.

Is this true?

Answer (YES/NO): YES